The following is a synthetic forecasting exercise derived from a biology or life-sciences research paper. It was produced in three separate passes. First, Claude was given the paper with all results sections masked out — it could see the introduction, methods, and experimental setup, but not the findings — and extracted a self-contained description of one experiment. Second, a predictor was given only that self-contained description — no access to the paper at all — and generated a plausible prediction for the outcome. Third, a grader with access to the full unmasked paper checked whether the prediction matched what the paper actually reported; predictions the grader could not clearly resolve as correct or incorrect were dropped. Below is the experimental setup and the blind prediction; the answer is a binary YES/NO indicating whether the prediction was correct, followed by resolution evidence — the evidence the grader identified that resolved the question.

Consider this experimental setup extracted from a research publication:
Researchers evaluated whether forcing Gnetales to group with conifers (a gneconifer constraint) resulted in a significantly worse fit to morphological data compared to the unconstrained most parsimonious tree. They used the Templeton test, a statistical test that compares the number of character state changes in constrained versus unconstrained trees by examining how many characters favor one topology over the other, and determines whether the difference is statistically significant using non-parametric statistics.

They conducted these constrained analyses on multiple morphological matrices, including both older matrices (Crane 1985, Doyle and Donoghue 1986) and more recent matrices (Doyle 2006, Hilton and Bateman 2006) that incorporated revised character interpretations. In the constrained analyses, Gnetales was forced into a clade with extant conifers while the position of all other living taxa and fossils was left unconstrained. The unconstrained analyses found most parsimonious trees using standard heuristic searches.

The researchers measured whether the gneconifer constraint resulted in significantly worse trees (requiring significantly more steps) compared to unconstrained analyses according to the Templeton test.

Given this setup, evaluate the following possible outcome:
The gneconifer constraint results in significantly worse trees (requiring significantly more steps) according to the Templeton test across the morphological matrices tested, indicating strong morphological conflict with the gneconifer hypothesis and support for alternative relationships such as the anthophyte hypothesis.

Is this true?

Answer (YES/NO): NO